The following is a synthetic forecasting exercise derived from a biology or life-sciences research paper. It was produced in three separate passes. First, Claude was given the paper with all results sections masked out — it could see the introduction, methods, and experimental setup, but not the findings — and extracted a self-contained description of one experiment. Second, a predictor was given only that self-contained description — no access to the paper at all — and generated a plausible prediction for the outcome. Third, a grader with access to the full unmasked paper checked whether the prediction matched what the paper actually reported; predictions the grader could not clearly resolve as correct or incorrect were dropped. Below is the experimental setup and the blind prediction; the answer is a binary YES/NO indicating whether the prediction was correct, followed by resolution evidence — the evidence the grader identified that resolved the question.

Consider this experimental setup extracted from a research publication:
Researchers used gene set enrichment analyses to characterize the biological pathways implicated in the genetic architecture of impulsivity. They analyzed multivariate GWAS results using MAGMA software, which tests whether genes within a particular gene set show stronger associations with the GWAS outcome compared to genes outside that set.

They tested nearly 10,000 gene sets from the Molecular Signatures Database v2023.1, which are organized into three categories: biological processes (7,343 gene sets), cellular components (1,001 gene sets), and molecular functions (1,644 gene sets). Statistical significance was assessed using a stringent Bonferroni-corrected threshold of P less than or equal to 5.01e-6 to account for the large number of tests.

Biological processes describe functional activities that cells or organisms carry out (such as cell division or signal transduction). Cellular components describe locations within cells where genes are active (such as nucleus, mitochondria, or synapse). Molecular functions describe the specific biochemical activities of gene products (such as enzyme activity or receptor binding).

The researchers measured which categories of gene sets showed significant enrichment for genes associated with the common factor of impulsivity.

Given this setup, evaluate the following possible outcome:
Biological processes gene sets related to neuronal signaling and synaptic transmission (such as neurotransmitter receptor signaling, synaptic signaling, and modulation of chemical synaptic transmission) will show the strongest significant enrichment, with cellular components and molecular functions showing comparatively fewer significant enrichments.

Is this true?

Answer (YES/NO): NO